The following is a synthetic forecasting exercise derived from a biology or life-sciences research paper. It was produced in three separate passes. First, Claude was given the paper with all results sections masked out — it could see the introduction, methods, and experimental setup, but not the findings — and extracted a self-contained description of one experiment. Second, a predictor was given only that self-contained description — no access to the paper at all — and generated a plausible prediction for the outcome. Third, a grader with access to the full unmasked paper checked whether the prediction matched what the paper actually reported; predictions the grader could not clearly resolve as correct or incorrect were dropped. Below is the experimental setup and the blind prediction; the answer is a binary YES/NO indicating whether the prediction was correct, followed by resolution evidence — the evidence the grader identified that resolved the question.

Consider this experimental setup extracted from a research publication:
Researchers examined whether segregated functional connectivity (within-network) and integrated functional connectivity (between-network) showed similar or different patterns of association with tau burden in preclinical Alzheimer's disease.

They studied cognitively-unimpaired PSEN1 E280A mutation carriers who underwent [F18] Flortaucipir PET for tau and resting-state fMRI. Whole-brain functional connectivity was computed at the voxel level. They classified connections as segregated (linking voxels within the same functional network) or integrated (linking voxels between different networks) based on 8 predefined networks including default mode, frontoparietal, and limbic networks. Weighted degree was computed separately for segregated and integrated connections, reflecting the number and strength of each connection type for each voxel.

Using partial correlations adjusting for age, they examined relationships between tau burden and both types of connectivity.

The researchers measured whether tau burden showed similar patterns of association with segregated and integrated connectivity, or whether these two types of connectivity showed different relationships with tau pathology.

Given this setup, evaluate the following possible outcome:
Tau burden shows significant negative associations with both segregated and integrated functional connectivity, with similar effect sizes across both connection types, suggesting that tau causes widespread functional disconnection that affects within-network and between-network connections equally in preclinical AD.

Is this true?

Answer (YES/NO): NO